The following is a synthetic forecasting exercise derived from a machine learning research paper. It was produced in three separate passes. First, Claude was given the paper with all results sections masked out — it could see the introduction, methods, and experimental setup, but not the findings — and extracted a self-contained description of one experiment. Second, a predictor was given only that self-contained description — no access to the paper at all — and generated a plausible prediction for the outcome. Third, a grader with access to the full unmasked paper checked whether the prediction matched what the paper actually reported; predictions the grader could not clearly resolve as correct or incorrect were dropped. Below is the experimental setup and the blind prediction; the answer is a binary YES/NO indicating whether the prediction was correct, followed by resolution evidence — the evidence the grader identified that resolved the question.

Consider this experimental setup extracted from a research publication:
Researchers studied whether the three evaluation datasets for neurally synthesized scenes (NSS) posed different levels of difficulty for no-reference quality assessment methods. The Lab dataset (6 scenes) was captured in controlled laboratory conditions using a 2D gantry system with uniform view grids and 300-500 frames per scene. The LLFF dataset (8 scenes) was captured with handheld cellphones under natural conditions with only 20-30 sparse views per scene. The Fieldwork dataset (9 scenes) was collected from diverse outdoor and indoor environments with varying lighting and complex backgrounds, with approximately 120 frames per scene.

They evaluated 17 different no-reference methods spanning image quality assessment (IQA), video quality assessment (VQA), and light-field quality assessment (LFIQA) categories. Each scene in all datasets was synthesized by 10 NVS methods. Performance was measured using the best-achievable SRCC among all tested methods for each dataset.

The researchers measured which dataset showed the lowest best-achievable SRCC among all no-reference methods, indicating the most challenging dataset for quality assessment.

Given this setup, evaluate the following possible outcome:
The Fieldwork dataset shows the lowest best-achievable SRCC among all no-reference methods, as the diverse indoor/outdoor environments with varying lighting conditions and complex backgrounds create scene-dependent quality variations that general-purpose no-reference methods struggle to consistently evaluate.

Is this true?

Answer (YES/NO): NO